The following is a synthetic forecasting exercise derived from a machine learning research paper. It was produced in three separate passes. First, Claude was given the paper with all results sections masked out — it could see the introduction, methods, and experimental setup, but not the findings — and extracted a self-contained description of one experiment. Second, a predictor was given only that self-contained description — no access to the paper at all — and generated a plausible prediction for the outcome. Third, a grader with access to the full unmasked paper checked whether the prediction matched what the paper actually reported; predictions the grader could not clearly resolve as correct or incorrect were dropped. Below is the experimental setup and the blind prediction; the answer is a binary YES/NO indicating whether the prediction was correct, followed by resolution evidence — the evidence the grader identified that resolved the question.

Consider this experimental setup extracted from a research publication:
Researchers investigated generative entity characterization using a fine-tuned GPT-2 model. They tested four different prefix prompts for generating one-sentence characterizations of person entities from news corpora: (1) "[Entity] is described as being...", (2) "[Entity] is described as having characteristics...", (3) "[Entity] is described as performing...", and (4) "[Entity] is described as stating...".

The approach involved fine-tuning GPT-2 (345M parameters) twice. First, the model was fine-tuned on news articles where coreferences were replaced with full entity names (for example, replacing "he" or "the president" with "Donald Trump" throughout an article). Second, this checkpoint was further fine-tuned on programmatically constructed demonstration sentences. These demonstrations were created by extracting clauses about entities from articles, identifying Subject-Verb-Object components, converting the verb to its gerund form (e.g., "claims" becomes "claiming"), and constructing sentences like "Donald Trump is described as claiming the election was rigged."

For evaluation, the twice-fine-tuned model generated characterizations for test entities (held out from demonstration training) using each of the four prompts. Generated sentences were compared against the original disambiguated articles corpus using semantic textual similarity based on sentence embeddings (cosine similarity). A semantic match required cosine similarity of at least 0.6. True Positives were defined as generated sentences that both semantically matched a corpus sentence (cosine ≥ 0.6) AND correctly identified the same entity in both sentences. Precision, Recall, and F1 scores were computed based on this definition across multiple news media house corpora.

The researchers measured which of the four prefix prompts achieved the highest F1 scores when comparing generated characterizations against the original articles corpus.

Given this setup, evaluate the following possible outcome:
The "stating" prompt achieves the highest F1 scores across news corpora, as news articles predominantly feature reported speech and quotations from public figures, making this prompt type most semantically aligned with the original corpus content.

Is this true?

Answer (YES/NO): NO